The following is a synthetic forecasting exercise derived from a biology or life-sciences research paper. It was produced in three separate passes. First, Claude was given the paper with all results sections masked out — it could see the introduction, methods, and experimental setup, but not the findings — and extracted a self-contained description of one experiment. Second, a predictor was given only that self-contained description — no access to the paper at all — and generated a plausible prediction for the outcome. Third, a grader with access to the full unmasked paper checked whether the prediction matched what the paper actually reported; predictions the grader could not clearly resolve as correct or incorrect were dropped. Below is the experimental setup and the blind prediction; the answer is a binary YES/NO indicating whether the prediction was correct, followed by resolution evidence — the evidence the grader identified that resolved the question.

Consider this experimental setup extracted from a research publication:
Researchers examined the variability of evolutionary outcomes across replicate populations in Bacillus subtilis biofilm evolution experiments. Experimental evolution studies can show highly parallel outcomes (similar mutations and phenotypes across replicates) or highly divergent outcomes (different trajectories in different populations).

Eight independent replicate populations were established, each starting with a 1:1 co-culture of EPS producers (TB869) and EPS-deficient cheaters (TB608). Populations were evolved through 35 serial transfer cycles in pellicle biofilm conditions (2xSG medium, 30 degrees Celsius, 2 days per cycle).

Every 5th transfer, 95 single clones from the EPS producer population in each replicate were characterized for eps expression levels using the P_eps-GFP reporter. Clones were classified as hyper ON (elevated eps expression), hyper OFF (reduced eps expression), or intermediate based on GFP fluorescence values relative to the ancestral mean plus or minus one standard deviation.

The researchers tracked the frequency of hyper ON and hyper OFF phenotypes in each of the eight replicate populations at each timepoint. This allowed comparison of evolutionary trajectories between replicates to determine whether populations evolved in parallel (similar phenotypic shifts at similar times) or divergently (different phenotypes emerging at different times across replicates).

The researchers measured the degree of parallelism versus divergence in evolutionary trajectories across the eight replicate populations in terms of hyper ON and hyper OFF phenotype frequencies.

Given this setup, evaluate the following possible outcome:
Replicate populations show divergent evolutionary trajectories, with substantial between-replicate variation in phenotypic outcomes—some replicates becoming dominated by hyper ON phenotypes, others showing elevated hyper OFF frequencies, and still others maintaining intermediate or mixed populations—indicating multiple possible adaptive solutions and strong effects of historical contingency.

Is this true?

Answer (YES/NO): NO